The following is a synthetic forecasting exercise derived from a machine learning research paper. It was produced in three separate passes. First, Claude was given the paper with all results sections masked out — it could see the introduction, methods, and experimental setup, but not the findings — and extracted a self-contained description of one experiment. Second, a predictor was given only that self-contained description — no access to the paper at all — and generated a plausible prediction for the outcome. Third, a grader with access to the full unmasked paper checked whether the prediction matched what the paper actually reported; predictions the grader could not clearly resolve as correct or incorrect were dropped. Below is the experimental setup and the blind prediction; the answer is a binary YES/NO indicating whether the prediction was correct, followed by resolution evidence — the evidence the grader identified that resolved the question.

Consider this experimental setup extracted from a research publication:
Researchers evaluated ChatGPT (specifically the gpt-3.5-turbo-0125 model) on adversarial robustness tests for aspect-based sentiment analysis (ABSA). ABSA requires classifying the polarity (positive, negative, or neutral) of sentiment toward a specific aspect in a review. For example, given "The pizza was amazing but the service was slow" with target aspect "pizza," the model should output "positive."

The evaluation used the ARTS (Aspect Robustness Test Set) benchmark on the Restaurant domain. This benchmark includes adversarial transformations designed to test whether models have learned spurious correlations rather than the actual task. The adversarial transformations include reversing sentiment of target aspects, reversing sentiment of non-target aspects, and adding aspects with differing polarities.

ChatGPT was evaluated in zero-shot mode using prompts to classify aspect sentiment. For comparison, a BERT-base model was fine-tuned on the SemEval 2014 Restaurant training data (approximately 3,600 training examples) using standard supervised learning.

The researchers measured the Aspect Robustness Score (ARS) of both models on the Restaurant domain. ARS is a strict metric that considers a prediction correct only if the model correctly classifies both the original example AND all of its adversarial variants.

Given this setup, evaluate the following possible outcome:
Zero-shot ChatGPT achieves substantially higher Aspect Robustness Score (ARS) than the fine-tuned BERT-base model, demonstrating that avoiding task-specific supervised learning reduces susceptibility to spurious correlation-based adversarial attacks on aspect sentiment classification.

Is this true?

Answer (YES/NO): NO